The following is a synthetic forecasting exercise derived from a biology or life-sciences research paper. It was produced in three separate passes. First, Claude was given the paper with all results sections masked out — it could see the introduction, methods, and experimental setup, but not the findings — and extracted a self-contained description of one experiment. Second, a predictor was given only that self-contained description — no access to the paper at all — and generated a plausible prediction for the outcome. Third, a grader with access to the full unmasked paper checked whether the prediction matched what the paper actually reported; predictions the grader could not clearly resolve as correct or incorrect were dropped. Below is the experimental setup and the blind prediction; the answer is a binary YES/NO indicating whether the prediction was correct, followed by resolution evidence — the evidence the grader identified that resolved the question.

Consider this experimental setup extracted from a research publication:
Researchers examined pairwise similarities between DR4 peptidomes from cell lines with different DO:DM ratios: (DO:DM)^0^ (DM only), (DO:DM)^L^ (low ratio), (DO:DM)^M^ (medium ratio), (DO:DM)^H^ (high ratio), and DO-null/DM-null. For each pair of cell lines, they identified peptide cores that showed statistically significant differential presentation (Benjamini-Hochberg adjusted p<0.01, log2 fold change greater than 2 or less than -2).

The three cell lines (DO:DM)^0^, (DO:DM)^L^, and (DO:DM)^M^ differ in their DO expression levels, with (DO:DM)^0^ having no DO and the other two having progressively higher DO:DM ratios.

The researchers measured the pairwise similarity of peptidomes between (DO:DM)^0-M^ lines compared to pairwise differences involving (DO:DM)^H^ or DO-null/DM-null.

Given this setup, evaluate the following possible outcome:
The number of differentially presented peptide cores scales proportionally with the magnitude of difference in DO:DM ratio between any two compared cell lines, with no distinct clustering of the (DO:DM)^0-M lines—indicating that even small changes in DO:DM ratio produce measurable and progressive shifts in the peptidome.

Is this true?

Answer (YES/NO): NO